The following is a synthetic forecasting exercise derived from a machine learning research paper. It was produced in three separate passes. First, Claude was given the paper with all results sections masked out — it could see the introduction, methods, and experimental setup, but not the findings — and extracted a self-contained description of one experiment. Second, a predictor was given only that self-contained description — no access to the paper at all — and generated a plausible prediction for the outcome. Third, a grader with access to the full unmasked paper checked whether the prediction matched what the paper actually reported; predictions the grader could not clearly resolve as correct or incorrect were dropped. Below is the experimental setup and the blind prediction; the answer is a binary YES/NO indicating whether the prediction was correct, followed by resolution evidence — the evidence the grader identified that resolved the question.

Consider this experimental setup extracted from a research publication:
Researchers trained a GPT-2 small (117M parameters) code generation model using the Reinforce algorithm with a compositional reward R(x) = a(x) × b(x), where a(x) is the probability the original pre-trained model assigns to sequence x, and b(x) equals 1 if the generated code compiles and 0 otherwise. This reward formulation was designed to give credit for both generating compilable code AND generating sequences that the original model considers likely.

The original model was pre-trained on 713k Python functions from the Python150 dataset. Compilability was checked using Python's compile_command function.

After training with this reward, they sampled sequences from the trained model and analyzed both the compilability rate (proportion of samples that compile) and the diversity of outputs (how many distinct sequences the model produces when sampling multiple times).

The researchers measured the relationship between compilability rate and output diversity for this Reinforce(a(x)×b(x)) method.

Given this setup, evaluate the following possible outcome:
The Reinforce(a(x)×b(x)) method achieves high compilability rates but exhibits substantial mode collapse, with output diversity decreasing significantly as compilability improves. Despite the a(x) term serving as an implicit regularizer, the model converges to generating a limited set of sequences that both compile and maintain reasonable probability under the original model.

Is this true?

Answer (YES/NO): NO